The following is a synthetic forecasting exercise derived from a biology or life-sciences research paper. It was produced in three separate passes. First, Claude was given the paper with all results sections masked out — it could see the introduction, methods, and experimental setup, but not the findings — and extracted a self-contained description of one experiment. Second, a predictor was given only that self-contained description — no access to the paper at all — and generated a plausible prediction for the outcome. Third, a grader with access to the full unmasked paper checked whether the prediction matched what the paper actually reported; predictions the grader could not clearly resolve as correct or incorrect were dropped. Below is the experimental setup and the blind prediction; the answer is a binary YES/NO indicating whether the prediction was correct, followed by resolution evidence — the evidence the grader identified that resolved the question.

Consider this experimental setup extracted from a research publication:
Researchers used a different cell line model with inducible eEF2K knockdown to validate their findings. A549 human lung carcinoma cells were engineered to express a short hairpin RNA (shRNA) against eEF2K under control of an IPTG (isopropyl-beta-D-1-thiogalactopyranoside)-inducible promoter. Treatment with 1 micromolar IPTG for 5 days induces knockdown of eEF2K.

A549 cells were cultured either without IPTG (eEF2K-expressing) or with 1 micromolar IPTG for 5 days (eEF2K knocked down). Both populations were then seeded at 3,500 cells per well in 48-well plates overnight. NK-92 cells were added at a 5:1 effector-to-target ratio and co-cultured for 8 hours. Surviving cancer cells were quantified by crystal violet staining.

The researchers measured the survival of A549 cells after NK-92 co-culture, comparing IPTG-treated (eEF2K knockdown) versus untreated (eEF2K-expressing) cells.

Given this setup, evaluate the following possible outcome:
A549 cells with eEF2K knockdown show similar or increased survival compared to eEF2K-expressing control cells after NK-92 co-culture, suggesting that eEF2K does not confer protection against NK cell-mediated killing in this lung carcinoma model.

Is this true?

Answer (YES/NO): NO